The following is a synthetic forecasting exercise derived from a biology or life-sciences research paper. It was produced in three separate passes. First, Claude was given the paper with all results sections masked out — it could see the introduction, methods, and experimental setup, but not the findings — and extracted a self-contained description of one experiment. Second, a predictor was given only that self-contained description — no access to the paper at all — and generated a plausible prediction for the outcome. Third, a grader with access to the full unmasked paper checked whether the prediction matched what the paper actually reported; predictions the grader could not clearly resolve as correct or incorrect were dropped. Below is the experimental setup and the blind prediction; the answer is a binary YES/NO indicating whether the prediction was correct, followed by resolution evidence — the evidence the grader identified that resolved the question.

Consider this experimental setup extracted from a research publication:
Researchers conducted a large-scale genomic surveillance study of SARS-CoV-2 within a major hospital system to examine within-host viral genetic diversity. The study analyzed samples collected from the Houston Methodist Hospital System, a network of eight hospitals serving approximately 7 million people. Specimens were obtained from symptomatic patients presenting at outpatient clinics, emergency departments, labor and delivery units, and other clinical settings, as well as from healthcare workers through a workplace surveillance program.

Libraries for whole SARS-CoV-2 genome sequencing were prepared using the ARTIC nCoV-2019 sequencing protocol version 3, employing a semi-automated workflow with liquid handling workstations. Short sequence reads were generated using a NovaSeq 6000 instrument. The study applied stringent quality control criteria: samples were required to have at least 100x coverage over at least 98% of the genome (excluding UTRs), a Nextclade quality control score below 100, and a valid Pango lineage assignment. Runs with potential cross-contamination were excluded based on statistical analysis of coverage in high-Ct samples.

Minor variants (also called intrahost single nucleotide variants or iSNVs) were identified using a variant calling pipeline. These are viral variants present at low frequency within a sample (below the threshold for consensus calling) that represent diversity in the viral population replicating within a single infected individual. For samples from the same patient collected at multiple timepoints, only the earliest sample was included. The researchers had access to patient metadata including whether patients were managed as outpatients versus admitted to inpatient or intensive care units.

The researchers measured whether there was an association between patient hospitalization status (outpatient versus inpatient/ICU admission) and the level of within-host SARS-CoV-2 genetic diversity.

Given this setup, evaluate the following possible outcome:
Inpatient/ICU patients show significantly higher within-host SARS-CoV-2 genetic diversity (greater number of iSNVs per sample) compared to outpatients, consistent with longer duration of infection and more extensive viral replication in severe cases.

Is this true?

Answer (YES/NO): YES